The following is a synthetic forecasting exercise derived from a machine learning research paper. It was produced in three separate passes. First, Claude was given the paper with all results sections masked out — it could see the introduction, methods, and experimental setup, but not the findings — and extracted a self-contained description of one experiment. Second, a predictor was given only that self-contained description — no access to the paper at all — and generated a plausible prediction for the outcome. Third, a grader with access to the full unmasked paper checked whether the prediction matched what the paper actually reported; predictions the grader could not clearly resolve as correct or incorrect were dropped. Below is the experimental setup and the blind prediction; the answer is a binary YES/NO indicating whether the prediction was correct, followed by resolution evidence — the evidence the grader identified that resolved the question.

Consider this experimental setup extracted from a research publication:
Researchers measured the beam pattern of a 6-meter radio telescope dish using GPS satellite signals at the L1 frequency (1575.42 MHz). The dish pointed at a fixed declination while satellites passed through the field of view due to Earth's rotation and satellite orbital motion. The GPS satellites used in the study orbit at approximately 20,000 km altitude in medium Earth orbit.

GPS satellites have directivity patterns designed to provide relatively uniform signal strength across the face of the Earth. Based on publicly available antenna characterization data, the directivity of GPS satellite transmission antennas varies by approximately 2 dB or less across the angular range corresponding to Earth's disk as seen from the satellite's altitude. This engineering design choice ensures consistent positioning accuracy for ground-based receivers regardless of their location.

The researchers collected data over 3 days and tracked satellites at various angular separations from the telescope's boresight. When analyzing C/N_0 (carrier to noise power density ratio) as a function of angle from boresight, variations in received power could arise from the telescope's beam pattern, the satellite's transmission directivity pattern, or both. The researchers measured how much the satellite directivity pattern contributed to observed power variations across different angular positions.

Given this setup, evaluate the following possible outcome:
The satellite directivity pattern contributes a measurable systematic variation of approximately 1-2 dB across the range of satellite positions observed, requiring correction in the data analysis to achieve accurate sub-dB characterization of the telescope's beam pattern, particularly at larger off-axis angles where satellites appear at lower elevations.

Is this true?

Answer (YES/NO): NO